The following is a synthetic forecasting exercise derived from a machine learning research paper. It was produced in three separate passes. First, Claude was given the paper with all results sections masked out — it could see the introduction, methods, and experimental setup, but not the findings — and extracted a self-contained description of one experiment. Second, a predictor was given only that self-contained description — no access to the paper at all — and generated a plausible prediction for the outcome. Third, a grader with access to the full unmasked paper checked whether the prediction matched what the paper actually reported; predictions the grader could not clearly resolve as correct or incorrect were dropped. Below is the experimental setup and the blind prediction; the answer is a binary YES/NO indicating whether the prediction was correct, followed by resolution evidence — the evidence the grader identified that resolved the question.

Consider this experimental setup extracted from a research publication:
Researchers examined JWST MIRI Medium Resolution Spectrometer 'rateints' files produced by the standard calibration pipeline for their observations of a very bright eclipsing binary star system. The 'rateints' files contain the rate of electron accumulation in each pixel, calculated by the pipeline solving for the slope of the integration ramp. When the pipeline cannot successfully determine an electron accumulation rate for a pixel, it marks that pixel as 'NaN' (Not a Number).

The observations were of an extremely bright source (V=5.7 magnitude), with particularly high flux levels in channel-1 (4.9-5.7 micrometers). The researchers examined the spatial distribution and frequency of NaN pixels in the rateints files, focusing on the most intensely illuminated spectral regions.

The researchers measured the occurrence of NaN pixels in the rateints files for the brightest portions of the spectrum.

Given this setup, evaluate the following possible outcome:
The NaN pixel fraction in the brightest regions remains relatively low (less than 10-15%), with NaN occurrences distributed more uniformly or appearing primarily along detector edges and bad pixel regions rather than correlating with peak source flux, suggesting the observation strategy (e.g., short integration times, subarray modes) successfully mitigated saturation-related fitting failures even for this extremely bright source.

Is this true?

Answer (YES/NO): NO